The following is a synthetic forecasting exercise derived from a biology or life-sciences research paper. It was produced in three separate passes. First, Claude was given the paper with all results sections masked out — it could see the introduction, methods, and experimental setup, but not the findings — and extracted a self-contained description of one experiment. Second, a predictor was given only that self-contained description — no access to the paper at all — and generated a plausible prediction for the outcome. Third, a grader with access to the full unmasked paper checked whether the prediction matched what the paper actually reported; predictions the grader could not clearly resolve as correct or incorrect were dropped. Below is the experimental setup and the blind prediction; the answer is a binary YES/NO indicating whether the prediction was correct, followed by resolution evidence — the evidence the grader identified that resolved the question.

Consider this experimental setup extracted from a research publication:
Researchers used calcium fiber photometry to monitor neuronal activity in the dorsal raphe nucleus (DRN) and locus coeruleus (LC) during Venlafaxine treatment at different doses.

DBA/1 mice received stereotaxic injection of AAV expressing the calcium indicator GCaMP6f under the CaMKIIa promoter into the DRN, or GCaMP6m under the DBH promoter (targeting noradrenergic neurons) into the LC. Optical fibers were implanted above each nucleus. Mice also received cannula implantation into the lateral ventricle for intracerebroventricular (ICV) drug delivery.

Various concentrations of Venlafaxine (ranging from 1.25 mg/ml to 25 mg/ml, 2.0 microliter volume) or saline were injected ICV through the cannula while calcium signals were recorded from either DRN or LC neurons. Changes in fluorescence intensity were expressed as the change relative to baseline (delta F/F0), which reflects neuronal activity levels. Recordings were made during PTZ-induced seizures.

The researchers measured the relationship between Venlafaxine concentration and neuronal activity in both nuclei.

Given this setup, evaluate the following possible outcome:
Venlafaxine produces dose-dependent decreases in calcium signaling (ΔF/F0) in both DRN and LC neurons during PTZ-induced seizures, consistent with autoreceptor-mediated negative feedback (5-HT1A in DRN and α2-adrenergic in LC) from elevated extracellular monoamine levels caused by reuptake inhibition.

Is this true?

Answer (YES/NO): NO